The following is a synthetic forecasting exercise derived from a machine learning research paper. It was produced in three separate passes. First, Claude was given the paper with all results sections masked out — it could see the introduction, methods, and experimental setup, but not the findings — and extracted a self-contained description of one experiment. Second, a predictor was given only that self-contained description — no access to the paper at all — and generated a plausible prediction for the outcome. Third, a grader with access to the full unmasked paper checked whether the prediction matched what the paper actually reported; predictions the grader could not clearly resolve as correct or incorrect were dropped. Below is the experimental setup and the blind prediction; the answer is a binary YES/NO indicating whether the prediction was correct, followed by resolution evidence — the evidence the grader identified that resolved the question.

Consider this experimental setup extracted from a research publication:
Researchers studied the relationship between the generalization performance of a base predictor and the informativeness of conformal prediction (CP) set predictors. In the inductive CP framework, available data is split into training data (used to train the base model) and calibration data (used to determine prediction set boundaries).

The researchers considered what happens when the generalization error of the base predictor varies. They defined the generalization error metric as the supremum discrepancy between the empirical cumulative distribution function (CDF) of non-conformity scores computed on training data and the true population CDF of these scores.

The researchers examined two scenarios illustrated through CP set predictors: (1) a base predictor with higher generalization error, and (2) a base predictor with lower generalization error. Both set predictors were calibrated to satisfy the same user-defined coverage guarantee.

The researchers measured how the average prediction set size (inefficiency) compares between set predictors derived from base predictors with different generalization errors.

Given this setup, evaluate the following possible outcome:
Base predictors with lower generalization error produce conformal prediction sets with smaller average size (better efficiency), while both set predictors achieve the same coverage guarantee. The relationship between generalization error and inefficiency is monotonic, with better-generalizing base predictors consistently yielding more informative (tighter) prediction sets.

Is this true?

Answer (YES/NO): YES